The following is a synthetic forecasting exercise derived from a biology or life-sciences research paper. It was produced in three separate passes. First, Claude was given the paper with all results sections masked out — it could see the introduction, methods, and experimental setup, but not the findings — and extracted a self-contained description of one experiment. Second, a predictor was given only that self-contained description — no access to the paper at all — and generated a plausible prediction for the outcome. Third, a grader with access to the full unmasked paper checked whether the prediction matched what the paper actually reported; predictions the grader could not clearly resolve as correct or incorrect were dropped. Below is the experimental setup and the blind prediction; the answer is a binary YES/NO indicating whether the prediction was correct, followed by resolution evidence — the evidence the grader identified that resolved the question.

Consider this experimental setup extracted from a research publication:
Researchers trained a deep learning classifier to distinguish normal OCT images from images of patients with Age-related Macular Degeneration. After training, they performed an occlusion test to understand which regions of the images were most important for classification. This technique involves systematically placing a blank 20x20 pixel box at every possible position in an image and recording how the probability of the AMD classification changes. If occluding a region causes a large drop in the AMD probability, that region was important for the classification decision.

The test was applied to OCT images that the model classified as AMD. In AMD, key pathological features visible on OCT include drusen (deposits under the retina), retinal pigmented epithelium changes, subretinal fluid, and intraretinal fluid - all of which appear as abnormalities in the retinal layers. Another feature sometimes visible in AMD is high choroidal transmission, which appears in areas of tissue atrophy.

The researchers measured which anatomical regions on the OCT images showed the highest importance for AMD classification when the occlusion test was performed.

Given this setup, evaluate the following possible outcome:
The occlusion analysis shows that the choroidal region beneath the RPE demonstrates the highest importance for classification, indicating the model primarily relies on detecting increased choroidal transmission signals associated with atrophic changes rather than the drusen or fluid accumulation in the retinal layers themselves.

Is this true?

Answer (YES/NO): NO